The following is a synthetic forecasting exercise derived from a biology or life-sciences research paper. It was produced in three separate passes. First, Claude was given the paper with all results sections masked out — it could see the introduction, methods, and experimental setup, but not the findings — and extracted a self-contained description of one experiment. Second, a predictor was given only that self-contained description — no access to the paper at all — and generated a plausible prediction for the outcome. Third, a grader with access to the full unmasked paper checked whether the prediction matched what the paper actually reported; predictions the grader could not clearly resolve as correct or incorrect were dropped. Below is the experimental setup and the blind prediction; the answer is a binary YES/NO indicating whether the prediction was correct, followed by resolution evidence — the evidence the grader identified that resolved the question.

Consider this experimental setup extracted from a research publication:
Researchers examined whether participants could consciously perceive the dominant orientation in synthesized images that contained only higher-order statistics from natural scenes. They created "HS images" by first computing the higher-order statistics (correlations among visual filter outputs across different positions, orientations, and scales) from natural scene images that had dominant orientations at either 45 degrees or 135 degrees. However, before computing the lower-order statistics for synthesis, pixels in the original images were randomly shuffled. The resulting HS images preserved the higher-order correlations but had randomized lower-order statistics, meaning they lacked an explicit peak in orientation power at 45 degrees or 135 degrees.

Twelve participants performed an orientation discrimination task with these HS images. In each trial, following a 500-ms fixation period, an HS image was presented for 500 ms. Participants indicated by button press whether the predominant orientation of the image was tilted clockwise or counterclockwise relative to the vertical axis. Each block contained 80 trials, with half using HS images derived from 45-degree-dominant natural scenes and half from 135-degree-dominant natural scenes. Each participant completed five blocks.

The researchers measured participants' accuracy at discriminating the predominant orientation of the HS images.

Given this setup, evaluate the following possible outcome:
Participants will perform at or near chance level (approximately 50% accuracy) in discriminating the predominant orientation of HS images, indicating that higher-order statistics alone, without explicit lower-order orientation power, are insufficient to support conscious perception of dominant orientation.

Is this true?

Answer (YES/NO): NO